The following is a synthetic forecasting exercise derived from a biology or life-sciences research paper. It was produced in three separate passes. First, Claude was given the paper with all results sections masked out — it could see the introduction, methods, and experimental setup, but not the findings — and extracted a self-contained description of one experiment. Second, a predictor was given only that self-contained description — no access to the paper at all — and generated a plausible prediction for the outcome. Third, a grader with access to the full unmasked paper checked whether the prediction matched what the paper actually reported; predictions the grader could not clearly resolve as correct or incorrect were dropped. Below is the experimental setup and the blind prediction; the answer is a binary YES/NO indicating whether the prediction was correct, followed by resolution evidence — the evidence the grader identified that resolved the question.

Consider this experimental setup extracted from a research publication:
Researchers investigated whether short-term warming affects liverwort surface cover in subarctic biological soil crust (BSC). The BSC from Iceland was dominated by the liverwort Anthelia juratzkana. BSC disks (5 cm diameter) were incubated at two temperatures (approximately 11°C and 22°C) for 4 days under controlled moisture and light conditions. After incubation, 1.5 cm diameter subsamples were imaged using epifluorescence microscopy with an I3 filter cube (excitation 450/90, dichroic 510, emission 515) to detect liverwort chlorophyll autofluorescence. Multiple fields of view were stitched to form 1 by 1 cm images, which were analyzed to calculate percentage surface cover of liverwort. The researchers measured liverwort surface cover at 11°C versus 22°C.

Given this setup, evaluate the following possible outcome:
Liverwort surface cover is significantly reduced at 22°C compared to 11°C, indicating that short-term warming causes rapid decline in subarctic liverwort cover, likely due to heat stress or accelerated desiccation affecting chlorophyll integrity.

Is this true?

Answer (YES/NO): NO